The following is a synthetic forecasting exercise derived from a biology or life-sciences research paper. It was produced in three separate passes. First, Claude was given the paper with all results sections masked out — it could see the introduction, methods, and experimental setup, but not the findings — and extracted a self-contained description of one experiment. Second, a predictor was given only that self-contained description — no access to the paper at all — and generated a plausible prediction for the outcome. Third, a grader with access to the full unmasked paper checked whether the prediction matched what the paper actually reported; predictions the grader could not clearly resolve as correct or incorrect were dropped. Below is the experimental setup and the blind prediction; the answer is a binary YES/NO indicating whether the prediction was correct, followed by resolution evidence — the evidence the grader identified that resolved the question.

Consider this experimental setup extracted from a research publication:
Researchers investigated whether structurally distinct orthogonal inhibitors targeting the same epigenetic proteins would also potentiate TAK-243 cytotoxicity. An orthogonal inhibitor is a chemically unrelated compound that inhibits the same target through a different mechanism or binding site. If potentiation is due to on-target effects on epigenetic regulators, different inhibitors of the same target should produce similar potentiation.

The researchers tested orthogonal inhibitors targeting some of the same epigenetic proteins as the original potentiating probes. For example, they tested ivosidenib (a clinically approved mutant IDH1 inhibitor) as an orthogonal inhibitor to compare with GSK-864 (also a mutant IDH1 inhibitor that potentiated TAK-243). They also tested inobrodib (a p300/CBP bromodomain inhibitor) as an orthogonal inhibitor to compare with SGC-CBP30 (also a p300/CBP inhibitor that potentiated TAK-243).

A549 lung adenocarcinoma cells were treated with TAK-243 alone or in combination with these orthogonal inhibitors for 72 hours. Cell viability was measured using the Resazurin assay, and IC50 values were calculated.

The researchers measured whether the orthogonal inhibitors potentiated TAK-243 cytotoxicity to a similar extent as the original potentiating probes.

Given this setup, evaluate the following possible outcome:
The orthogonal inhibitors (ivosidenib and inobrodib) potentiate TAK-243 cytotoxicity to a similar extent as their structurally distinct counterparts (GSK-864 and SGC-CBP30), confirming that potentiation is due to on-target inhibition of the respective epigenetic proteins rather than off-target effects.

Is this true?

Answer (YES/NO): NO